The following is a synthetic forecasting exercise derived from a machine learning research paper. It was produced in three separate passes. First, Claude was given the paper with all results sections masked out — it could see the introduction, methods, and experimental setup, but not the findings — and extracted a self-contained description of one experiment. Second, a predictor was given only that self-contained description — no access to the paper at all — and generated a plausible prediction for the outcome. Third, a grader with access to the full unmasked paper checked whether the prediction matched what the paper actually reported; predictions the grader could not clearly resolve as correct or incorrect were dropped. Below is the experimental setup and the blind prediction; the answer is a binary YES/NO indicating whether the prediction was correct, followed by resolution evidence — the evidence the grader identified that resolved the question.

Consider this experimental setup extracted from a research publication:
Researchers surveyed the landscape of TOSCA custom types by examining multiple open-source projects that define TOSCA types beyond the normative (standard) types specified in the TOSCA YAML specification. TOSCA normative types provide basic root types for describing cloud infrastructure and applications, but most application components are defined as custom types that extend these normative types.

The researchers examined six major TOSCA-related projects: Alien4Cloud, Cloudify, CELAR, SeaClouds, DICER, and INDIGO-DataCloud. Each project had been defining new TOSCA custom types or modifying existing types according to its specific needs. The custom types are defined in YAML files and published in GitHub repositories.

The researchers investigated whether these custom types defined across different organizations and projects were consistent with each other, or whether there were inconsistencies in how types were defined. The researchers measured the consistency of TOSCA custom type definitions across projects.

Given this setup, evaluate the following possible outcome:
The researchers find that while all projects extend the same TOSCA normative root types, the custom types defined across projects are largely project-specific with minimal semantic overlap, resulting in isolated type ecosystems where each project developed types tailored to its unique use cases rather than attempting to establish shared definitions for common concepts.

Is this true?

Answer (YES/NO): NO